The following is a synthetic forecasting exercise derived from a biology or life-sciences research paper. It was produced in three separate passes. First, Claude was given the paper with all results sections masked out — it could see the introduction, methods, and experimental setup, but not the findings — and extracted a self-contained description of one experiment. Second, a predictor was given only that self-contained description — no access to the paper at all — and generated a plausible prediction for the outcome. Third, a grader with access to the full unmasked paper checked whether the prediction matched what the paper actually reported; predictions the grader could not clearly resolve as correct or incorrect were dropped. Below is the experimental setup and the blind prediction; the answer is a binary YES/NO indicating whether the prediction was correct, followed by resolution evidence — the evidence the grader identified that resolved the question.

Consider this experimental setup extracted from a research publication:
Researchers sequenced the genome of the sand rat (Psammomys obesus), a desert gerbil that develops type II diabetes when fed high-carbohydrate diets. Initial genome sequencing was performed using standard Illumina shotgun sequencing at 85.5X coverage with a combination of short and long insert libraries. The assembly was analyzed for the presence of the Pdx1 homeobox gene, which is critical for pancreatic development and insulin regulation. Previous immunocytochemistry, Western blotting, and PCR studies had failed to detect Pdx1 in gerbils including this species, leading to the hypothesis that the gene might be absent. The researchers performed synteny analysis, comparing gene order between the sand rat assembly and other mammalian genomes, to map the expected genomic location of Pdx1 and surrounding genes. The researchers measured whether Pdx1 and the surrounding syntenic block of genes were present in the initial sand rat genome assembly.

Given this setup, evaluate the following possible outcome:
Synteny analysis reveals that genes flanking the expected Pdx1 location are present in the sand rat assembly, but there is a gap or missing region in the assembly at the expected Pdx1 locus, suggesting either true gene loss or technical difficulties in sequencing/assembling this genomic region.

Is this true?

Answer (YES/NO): NO